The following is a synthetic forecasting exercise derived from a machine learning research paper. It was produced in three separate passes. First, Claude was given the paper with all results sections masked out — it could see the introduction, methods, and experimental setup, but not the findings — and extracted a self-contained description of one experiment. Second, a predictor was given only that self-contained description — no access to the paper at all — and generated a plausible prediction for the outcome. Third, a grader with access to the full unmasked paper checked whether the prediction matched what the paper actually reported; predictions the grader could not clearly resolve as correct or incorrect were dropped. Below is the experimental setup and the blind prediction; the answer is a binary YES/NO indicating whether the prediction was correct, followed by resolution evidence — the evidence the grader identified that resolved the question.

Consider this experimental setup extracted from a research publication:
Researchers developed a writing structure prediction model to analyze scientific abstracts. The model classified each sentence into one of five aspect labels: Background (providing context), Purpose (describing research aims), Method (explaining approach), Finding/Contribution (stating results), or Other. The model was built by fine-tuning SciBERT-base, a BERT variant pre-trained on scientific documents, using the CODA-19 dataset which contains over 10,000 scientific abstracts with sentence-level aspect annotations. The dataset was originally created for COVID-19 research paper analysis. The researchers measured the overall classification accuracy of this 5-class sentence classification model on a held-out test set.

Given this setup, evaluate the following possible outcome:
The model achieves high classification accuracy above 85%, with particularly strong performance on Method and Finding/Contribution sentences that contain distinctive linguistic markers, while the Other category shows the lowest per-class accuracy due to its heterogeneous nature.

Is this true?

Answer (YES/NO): NO